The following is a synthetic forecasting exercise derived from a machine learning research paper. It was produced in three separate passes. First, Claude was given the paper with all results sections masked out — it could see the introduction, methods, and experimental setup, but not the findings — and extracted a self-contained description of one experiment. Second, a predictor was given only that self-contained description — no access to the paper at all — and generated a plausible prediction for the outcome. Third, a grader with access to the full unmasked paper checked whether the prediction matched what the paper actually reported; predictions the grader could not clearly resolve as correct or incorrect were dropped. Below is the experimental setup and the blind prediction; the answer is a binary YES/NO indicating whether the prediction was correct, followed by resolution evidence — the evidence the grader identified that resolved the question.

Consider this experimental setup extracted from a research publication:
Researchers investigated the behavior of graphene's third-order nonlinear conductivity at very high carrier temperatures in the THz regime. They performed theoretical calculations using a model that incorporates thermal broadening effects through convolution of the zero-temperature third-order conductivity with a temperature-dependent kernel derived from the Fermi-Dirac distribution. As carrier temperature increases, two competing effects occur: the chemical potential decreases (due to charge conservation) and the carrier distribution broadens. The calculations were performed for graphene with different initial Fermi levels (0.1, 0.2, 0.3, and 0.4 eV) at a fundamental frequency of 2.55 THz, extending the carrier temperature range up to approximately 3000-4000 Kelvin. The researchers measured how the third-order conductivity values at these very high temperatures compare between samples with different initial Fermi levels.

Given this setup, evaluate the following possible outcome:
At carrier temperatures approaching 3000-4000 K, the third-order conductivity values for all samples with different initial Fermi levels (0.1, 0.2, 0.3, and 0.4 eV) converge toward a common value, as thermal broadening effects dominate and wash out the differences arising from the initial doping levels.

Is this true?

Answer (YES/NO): YES